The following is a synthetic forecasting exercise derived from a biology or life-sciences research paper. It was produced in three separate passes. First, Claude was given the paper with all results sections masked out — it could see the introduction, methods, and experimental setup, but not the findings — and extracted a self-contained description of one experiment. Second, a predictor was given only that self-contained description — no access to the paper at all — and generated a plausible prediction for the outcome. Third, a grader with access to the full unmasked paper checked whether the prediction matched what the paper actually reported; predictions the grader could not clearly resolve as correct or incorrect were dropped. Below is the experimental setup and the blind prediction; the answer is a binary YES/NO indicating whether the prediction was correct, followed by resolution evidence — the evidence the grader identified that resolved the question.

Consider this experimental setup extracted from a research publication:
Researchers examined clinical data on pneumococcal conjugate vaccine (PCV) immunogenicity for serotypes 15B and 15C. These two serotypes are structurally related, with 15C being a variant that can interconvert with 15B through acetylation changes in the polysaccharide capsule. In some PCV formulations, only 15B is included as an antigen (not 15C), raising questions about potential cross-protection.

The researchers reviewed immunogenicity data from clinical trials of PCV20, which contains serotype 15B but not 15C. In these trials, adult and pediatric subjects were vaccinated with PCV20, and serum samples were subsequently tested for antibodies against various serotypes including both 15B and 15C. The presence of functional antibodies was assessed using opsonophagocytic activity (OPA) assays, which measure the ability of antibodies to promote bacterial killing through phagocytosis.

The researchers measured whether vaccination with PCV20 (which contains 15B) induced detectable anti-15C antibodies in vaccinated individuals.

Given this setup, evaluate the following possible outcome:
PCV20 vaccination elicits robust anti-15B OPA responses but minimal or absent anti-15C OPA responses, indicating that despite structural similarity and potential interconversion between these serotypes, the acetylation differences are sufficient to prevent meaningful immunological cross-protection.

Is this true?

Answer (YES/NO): NO